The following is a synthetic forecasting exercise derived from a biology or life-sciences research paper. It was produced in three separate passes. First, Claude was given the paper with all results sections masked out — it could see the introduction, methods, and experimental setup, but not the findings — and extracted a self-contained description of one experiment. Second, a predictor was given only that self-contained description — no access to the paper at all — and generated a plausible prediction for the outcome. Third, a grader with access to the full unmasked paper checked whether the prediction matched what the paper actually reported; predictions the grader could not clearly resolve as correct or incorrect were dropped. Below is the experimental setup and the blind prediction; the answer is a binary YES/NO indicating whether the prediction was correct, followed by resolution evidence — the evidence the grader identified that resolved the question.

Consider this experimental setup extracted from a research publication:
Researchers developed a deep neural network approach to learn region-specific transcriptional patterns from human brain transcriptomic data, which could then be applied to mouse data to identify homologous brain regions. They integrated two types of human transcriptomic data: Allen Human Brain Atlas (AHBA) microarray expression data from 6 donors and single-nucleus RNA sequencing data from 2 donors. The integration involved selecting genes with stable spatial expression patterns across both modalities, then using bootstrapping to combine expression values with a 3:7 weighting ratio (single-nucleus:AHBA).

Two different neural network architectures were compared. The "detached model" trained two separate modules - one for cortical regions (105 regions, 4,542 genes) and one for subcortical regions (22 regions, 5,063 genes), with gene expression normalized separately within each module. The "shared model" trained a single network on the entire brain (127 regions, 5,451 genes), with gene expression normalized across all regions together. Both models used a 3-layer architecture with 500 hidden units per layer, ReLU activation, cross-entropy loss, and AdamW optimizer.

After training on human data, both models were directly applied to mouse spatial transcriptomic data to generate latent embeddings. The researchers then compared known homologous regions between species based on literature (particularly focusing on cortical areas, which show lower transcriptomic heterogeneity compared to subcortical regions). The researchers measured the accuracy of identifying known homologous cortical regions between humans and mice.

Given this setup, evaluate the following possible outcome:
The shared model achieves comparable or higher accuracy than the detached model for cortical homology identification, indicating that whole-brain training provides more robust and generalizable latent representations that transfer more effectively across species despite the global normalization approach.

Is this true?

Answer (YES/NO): NO